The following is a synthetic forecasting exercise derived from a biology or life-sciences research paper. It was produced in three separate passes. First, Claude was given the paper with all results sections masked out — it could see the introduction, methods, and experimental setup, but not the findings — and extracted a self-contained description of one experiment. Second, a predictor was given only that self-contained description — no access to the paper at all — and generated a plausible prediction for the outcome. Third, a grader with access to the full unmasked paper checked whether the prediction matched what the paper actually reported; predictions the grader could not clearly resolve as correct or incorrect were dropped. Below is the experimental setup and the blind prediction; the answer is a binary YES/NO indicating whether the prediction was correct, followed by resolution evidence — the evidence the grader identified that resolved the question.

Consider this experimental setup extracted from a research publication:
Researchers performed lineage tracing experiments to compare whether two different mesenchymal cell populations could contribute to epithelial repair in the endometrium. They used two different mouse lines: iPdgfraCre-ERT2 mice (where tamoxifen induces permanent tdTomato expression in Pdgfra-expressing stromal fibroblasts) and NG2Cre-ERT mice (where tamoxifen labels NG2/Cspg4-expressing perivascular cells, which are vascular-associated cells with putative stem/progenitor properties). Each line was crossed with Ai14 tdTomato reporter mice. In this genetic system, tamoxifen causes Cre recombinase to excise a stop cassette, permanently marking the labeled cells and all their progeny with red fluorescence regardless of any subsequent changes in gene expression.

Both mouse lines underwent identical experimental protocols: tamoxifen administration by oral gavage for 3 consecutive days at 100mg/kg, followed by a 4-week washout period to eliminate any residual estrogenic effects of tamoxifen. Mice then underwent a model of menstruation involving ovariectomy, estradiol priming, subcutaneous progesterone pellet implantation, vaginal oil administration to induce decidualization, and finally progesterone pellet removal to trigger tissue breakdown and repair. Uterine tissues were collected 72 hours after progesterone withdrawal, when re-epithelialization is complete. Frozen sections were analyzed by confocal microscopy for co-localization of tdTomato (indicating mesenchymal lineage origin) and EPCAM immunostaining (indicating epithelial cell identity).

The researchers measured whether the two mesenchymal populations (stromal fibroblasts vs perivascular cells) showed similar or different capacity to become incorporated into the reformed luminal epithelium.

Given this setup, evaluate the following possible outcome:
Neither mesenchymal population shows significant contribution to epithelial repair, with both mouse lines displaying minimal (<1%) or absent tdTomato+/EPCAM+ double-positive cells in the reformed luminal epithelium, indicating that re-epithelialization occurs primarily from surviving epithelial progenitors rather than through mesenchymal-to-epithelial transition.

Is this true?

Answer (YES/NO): NO